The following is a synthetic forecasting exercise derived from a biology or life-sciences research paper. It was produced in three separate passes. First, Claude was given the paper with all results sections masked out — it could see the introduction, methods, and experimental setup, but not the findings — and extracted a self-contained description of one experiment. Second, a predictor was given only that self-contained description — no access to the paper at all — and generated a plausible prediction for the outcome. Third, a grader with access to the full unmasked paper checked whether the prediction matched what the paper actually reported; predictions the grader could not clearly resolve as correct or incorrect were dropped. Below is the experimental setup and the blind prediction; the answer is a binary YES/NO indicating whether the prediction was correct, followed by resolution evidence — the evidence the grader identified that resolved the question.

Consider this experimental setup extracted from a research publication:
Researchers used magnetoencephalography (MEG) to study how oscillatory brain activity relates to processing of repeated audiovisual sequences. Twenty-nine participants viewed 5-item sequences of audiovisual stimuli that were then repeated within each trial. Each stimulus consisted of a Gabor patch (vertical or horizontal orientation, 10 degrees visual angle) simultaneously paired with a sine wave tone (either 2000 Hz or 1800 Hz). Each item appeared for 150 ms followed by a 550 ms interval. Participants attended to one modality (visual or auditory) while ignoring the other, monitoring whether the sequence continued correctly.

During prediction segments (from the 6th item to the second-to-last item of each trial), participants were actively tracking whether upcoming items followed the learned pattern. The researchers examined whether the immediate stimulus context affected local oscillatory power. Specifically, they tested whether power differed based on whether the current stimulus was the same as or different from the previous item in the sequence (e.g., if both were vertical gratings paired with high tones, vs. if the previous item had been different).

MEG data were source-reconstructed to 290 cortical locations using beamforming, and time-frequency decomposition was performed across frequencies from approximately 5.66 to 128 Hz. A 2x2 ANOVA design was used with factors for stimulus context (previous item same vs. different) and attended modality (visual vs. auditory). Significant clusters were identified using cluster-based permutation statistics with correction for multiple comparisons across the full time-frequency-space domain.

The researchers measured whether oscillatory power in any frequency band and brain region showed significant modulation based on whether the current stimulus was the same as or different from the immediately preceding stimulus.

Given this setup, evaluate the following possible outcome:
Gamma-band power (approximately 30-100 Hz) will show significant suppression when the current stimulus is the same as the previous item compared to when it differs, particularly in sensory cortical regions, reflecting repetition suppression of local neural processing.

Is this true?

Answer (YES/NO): NO